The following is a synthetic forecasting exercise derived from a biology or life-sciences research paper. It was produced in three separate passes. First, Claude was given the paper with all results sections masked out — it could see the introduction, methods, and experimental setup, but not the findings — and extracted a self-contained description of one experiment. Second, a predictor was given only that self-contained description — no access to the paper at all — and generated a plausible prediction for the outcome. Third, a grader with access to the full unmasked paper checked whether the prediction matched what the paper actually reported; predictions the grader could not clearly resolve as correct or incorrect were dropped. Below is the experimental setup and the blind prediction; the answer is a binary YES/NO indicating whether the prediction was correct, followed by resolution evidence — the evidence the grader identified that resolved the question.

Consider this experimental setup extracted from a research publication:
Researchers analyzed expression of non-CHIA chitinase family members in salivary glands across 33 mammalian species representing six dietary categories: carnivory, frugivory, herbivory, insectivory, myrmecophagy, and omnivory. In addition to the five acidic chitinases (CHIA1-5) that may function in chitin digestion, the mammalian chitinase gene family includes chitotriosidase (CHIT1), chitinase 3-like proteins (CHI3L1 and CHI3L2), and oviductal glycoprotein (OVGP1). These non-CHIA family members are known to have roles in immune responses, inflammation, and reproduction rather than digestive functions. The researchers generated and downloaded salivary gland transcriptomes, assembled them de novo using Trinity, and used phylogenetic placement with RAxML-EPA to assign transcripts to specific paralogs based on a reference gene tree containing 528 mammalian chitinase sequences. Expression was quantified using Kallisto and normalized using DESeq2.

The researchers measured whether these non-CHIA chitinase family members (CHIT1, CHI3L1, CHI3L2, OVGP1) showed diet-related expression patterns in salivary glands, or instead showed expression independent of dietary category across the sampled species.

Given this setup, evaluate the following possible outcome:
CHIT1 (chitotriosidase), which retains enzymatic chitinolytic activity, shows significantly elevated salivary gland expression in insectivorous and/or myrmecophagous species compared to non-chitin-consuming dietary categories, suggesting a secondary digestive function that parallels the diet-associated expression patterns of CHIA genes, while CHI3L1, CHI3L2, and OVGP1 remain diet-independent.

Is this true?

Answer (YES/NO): NO